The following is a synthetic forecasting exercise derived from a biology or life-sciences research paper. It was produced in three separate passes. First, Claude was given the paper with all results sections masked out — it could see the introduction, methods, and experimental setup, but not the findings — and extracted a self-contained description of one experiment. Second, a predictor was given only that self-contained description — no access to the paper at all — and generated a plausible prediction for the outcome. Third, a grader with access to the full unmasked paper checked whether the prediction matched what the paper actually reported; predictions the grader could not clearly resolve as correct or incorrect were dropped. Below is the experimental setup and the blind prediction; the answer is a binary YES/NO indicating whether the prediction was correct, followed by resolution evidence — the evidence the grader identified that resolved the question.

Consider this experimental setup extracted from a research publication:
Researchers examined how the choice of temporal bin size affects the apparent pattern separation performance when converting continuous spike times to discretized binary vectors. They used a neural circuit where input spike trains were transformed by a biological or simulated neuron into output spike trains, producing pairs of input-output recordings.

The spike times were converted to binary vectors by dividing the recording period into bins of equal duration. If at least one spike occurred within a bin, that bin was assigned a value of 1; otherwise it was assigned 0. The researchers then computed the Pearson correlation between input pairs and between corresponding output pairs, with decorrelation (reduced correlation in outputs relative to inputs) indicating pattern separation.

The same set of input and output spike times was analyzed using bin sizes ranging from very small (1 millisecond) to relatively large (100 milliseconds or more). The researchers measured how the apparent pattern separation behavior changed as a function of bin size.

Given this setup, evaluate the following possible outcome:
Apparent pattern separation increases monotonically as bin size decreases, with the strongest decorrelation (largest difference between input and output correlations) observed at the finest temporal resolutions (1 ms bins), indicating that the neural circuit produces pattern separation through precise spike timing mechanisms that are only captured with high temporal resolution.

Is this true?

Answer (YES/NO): NO